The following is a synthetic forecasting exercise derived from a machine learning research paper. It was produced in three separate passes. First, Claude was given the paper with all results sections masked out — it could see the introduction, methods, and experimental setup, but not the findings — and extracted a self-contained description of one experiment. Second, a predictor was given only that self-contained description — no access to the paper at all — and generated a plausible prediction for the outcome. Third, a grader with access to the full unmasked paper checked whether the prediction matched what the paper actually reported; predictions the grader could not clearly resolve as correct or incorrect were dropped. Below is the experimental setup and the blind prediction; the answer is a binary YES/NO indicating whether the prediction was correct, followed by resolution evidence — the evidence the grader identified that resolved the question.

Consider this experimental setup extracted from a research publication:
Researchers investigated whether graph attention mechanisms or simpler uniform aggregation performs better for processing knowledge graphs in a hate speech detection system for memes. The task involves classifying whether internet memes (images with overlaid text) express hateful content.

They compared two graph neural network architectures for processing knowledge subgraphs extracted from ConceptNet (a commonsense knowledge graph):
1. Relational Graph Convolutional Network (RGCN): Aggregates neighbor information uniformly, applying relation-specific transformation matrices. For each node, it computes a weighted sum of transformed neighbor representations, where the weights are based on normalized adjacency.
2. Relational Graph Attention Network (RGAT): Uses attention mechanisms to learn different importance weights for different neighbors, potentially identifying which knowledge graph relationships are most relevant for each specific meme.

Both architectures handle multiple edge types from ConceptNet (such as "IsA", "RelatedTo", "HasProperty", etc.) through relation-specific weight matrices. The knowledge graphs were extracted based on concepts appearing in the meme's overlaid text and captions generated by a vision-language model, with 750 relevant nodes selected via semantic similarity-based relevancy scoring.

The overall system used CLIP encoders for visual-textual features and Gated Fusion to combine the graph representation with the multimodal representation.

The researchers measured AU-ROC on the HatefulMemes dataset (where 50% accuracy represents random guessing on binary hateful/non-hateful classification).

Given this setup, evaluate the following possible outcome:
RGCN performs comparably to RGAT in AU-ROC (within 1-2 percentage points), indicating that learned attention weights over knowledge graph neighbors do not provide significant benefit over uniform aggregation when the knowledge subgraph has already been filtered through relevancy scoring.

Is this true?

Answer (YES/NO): YES